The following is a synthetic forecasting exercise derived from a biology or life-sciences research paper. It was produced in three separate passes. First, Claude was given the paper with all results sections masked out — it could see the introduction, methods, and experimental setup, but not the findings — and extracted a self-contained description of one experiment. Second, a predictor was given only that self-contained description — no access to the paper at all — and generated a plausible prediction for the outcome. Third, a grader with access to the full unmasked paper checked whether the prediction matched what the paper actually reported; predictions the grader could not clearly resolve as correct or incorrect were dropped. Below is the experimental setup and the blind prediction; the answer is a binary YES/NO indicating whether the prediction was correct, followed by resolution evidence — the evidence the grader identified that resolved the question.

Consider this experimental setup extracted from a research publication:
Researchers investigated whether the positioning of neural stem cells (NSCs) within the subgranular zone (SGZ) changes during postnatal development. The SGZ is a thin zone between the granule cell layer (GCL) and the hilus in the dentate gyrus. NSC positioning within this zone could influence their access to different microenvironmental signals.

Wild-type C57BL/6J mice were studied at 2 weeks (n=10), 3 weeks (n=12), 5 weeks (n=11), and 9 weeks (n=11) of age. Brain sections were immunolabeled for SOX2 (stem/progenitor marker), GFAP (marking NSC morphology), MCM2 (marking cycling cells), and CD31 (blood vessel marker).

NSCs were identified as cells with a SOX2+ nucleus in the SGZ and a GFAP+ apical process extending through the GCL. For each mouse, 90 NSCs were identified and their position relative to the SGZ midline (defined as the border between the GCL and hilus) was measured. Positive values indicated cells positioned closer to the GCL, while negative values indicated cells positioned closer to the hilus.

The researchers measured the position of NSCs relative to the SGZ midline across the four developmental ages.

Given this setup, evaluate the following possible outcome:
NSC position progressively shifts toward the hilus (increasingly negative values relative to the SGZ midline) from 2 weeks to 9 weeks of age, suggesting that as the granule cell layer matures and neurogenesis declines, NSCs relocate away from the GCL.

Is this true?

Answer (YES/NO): NO